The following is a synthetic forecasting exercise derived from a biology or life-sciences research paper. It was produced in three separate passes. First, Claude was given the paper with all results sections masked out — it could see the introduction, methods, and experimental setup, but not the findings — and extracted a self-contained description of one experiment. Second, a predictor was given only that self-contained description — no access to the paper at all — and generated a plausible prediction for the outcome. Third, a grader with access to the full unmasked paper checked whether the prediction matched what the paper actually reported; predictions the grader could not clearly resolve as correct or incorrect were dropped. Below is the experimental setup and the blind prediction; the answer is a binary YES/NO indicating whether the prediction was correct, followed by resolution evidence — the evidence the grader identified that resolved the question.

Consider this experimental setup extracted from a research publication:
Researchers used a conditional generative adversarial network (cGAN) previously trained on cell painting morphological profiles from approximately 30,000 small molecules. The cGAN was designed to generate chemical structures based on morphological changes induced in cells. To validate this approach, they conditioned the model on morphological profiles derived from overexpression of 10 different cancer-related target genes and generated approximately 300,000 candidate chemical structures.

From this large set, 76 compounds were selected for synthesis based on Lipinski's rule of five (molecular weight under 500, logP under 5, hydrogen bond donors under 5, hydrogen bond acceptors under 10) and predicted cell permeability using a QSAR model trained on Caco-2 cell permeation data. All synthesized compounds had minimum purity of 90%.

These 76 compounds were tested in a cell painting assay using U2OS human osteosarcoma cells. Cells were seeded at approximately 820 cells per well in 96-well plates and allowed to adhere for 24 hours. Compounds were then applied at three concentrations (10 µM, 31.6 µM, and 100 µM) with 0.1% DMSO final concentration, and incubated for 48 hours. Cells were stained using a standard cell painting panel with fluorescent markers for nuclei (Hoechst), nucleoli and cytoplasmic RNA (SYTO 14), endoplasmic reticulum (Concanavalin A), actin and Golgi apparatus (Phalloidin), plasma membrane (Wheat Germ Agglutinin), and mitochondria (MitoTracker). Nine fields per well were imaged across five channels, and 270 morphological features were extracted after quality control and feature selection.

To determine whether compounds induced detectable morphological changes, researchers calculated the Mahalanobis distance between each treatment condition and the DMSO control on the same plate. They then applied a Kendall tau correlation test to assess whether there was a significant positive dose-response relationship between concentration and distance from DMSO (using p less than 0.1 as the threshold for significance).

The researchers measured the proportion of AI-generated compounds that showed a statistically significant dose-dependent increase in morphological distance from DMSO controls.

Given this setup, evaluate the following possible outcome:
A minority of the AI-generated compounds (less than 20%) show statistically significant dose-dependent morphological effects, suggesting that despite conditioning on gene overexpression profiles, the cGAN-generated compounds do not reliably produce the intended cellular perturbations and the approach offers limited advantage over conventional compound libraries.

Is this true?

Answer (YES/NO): NO